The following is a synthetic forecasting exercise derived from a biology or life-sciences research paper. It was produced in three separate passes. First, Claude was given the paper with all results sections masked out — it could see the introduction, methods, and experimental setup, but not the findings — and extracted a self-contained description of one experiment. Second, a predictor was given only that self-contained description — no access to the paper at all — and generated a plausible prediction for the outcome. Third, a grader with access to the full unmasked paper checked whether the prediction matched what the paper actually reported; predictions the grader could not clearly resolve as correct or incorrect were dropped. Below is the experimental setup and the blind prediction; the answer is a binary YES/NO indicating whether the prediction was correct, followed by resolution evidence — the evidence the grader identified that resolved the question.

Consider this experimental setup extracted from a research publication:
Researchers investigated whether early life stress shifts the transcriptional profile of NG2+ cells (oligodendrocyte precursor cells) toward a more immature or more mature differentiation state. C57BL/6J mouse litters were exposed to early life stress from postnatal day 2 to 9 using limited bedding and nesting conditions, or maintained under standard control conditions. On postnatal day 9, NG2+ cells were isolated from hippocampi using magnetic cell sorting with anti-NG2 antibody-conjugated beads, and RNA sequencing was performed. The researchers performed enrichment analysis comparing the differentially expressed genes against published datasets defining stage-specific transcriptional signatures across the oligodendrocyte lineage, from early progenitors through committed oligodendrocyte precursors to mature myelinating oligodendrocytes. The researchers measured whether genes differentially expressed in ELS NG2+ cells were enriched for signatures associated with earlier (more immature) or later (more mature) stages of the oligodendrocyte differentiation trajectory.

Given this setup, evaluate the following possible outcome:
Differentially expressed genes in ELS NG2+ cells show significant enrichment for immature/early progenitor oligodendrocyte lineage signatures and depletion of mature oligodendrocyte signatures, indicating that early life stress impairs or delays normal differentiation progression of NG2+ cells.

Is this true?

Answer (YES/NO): NO